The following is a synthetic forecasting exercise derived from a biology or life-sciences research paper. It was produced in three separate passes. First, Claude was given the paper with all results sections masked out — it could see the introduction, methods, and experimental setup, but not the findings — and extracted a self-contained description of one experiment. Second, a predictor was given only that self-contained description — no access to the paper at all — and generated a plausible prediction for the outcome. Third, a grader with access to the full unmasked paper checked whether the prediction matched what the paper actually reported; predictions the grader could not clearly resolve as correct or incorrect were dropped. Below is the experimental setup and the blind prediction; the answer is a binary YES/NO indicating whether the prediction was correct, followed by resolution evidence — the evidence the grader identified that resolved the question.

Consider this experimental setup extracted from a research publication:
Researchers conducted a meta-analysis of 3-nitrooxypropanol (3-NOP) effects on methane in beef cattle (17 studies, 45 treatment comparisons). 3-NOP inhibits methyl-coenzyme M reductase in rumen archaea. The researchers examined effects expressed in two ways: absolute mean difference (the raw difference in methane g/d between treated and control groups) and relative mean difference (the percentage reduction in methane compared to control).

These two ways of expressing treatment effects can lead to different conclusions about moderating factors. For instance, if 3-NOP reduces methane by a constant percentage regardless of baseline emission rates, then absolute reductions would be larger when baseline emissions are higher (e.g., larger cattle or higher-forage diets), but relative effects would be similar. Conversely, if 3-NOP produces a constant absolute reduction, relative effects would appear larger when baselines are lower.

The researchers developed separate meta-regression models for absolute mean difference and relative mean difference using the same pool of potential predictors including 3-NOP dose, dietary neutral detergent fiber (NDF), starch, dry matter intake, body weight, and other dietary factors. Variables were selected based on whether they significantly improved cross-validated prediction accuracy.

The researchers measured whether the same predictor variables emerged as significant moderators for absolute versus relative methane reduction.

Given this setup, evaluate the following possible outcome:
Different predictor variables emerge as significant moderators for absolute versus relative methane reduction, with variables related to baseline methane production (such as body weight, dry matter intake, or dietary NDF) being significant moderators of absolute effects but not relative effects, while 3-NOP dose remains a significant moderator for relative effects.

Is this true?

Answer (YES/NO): NO